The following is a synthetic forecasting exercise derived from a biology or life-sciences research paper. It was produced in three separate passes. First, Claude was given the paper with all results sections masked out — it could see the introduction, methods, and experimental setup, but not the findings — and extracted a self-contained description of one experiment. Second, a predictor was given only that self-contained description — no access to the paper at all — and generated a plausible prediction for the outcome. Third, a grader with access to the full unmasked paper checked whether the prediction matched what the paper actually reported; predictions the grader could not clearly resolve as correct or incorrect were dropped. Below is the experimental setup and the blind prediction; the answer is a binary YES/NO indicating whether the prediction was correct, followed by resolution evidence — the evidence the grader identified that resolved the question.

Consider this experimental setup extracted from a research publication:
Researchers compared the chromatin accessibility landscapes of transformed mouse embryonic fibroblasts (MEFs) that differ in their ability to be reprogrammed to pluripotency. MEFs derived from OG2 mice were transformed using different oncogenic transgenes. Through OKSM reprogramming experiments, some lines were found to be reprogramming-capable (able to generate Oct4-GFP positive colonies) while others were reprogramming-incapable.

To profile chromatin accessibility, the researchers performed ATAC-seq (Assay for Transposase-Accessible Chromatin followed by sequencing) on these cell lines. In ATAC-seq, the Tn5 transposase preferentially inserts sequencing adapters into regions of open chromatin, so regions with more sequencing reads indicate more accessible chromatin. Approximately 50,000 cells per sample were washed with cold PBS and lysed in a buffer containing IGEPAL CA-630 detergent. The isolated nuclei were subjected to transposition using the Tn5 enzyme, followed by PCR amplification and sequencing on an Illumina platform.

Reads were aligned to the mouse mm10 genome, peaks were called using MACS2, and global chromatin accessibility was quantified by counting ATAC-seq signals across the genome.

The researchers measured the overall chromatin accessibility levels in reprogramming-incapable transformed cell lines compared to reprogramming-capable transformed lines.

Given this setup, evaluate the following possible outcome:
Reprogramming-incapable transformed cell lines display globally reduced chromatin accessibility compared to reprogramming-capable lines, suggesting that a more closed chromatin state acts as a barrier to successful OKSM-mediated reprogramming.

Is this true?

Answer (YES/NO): NO